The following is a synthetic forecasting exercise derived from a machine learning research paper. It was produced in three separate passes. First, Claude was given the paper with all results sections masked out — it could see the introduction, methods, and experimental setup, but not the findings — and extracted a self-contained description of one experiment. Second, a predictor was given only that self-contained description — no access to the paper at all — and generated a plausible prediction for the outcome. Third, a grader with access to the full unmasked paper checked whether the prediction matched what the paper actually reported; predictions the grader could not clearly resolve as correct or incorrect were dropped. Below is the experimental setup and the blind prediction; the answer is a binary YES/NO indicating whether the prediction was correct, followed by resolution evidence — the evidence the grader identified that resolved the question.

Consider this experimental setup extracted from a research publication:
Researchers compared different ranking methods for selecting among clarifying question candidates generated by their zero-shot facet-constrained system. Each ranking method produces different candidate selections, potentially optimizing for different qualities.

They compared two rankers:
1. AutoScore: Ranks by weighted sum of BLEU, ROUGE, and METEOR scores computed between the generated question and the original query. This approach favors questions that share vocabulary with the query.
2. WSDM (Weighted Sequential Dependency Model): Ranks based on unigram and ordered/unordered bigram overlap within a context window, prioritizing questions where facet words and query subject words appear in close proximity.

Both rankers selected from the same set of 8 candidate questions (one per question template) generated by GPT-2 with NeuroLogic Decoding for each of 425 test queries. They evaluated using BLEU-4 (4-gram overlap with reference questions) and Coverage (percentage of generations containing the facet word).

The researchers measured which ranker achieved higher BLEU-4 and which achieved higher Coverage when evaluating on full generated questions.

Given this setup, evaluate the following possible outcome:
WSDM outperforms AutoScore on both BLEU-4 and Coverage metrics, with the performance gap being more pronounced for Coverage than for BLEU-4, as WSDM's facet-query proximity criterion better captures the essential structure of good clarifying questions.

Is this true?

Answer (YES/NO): NO